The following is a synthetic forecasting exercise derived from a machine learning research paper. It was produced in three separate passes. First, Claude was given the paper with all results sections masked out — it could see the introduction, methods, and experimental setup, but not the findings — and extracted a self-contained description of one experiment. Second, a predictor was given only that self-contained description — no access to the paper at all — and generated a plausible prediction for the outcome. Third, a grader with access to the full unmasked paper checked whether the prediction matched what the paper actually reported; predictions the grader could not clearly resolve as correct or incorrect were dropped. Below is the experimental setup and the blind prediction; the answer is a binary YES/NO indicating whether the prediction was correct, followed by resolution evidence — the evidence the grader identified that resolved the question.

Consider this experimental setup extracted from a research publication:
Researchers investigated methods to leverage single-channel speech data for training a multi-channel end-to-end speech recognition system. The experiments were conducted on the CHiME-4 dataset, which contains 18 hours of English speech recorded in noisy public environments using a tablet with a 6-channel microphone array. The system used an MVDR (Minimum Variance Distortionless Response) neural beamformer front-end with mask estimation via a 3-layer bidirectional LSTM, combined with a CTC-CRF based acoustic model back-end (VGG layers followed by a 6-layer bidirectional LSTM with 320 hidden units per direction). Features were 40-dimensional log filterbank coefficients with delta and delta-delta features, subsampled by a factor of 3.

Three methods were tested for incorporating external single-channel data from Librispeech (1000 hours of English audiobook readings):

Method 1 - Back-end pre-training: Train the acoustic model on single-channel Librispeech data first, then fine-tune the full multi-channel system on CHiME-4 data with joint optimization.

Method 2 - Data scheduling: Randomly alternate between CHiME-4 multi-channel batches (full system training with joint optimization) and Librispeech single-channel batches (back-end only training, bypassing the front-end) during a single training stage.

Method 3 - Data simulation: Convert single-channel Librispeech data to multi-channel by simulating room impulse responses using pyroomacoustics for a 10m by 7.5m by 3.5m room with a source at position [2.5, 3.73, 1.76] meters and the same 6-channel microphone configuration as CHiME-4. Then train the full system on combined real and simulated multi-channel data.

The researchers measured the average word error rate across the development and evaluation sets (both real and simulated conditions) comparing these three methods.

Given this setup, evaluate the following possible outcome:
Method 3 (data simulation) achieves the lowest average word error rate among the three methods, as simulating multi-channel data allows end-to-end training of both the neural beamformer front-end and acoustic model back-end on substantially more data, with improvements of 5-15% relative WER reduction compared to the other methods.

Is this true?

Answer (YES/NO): NO